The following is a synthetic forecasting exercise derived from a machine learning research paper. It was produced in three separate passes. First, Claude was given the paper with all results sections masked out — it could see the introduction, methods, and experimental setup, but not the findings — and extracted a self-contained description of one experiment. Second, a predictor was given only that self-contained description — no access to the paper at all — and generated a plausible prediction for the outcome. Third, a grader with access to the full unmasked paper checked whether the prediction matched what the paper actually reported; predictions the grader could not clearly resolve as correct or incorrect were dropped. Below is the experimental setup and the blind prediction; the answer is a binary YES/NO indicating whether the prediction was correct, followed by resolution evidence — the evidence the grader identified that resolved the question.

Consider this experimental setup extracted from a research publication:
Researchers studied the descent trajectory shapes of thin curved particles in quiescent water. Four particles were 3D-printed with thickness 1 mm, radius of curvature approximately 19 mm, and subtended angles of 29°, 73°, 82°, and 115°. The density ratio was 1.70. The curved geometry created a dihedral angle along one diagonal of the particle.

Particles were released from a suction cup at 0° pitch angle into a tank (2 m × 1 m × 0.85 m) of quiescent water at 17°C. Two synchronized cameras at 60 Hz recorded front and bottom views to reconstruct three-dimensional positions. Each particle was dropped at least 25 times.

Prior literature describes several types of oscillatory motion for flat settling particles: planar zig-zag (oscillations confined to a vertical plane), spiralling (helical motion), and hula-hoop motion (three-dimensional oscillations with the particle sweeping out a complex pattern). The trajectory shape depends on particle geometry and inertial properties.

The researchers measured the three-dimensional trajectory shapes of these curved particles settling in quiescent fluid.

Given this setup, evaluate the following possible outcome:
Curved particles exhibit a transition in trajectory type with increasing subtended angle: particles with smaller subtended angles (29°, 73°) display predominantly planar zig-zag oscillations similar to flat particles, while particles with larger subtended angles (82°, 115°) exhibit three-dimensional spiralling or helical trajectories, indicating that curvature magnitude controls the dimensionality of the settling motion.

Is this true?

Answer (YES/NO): NO